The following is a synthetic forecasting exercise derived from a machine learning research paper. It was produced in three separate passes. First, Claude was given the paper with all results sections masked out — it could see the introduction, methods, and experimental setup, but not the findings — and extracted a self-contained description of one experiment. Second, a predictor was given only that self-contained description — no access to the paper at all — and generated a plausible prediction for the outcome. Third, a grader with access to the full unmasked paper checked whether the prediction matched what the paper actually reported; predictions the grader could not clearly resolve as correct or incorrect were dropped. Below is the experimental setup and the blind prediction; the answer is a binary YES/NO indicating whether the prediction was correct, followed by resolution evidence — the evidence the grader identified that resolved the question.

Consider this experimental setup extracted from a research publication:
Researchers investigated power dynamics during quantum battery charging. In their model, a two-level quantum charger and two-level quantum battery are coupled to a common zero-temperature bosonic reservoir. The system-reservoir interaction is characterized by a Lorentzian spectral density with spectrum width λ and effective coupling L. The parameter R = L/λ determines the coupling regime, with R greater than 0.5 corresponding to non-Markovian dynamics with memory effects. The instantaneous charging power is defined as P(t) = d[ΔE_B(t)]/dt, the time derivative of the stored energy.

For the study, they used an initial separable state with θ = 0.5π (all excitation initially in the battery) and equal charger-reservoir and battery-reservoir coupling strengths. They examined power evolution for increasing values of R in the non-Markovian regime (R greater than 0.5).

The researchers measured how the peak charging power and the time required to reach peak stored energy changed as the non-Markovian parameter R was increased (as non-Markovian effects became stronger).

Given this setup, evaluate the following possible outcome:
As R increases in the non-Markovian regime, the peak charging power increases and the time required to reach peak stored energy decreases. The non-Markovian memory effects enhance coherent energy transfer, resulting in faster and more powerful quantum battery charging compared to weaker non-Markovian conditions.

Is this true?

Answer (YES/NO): YES